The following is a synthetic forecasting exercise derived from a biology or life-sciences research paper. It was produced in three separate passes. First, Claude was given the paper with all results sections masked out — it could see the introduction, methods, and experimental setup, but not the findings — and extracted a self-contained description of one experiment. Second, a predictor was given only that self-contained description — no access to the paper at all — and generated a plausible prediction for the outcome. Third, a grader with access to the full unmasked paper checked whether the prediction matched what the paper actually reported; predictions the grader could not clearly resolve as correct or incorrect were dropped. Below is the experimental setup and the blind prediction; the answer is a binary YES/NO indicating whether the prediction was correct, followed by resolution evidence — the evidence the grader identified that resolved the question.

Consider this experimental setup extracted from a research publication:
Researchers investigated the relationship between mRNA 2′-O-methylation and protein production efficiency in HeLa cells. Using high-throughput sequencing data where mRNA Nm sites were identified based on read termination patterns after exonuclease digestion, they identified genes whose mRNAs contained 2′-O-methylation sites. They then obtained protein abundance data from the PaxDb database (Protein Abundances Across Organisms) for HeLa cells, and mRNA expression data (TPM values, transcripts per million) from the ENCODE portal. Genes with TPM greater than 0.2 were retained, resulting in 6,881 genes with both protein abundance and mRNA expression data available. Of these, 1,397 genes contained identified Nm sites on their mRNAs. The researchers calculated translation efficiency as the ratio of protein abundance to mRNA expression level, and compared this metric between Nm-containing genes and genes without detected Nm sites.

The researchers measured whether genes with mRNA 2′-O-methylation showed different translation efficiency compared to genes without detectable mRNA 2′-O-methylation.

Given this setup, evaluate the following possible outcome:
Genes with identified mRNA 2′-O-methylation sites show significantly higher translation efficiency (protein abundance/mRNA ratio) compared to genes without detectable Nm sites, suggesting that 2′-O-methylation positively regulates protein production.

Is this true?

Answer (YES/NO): YES